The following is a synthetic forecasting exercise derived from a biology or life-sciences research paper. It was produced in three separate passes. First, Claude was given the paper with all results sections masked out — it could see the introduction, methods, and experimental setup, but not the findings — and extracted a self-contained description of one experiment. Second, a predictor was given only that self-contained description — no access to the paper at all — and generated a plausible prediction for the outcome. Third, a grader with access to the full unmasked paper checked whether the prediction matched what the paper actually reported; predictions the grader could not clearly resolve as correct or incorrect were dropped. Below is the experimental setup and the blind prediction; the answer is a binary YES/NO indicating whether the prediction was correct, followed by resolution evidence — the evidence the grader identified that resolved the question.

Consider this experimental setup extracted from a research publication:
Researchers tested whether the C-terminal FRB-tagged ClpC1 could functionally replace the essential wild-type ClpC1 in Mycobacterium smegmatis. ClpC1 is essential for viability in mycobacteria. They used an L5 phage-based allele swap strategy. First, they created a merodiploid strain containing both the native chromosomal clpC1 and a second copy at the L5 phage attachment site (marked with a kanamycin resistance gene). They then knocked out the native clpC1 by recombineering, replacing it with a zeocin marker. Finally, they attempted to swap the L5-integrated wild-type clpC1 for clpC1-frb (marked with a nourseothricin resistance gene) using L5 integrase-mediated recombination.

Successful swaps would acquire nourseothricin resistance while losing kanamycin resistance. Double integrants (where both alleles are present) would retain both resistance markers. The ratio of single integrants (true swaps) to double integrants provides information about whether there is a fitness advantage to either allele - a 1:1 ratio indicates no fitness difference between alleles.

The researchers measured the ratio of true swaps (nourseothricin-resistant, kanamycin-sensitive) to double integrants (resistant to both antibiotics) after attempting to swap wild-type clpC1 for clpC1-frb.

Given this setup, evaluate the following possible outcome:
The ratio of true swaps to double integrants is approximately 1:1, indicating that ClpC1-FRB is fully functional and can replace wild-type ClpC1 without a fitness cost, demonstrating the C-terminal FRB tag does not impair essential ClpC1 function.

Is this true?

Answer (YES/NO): YES